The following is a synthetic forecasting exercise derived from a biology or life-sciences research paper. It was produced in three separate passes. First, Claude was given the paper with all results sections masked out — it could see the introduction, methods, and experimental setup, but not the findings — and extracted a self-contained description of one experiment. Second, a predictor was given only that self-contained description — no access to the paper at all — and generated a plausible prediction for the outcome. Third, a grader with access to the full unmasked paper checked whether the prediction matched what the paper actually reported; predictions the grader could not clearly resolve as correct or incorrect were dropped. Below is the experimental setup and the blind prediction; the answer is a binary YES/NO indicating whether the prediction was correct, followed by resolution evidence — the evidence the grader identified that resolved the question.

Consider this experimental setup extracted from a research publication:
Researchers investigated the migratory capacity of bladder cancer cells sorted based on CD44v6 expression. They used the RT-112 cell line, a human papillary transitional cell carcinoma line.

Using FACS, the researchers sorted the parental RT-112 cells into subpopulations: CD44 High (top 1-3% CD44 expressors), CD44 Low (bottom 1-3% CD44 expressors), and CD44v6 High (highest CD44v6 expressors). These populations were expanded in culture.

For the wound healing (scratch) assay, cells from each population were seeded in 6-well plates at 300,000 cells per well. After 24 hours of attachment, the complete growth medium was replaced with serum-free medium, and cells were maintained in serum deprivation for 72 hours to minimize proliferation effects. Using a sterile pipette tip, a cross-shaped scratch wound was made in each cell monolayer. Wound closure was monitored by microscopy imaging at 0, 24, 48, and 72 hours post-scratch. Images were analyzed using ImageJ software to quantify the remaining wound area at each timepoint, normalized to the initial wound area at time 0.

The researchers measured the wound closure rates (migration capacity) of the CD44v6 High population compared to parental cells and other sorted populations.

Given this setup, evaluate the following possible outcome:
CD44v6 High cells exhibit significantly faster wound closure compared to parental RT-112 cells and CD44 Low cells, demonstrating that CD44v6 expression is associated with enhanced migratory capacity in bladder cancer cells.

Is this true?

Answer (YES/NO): NO